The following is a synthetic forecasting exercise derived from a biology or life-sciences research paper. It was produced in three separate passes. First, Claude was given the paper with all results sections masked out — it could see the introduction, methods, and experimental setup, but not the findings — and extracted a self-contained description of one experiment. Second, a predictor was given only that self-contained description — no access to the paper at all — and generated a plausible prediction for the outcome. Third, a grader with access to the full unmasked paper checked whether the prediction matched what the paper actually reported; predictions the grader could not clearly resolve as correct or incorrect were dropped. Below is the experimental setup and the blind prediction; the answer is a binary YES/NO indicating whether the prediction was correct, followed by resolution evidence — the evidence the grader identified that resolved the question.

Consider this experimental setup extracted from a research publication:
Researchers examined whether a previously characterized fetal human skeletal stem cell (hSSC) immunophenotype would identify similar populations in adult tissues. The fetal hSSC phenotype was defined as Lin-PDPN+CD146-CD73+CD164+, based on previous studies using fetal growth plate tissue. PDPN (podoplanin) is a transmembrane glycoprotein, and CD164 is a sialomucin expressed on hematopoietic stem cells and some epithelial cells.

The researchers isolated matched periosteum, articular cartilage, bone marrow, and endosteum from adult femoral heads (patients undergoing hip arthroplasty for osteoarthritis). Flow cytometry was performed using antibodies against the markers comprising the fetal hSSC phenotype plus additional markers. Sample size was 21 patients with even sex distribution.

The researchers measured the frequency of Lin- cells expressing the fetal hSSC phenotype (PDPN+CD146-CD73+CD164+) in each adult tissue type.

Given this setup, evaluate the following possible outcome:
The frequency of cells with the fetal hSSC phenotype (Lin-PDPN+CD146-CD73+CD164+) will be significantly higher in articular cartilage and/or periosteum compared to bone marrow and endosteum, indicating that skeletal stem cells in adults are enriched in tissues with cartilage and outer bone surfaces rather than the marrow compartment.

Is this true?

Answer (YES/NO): YES